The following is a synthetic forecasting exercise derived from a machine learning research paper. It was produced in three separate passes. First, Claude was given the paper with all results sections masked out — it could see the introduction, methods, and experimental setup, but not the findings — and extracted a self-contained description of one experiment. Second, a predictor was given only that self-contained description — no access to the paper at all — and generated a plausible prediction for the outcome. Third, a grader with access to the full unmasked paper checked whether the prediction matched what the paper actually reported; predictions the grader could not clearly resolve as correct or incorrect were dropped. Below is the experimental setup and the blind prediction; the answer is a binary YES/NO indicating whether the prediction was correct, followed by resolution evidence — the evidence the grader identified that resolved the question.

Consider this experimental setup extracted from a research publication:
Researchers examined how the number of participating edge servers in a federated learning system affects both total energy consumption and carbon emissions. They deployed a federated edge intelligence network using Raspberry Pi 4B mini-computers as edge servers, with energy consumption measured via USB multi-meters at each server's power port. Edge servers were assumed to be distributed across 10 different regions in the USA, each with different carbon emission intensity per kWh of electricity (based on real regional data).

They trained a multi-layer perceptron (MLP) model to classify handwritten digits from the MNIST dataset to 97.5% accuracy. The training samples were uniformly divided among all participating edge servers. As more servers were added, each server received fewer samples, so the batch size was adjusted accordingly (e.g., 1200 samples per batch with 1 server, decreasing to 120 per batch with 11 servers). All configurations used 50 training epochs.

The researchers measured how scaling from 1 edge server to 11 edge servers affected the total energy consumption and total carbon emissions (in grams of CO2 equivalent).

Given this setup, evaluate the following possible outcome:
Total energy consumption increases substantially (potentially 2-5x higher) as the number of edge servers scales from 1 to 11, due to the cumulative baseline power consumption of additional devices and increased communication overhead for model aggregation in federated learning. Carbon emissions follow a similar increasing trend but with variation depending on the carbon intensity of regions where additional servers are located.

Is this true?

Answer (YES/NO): NO